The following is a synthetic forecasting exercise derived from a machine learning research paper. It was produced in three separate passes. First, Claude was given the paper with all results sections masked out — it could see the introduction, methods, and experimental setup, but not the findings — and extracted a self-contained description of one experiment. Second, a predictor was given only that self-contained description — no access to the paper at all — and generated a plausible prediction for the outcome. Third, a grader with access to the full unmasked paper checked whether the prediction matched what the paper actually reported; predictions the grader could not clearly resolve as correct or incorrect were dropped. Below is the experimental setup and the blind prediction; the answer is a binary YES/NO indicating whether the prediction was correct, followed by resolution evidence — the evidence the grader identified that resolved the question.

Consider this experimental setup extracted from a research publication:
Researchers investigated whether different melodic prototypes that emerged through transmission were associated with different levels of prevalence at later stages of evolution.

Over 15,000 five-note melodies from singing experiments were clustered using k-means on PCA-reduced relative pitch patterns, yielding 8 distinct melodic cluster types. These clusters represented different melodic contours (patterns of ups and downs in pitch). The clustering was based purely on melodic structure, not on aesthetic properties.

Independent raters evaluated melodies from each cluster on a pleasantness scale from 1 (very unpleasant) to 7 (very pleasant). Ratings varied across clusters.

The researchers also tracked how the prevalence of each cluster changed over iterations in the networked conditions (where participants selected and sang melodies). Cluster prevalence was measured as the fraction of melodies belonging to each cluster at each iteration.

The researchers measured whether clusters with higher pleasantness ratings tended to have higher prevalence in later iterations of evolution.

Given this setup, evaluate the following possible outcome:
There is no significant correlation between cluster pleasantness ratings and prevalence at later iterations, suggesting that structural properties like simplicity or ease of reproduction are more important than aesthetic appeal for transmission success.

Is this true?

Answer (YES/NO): NO